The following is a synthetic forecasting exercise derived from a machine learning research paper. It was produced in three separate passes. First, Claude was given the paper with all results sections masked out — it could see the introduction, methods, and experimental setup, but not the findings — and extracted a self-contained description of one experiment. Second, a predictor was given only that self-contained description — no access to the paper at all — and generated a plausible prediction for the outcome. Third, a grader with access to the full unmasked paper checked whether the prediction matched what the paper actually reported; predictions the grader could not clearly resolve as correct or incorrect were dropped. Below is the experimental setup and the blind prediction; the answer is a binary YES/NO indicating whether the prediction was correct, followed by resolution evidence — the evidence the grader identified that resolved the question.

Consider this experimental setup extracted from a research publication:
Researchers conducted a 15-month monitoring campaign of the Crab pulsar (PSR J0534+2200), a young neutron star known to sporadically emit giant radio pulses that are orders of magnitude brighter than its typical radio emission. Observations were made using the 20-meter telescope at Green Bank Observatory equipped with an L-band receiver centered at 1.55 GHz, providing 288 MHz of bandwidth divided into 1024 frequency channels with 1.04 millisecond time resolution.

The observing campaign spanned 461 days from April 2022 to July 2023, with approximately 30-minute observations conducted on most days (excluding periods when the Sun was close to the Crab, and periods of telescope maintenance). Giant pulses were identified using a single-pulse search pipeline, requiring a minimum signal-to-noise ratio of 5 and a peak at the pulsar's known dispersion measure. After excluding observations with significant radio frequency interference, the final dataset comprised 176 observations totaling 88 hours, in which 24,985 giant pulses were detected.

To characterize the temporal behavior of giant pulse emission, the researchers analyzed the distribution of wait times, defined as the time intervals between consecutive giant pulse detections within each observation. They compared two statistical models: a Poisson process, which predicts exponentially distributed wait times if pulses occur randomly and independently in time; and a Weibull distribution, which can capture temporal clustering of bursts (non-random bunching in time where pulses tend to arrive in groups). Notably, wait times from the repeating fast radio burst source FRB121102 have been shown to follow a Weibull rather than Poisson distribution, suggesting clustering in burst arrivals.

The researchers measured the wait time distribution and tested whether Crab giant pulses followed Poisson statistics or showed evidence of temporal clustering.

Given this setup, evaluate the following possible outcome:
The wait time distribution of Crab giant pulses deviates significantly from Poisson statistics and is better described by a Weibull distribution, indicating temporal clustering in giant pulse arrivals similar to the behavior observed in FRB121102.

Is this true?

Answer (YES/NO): NO